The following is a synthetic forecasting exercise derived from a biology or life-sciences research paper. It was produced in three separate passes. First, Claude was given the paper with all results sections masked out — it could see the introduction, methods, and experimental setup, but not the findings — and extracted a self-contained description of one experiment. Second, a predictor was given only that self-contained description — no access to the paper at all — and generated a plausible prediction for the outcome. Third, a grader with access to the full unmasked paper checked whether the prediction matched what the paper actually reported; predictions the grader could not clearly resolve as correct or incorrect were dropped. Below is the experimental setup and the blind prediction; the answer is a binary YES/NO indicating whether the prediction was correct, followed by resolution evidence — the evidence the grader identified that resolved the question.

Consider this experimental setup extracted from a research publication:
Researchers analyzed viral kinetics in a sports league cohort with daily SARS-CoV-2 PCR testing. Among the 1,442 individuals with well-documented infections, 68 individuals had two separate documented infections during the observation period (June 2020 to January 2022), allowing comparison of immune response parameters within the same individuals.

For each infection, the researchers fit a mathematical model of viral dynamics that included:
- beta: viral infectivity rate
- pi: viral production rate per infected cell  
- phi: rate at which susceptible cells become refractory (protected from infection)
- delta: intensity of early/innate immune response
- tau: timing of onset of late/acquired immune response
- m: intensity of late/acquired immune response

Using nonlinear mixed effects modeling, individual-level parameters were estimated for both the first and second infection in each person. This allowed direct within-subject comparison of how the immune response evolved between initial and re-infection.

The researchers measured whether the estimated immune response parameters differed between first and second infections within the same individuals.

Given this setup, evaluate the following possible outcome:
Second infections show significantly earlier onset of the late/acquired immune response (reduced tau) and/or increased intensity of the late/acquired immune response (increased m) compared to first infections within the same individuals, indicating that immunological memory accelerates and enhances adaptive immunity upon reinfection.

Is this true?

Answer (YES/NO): YES